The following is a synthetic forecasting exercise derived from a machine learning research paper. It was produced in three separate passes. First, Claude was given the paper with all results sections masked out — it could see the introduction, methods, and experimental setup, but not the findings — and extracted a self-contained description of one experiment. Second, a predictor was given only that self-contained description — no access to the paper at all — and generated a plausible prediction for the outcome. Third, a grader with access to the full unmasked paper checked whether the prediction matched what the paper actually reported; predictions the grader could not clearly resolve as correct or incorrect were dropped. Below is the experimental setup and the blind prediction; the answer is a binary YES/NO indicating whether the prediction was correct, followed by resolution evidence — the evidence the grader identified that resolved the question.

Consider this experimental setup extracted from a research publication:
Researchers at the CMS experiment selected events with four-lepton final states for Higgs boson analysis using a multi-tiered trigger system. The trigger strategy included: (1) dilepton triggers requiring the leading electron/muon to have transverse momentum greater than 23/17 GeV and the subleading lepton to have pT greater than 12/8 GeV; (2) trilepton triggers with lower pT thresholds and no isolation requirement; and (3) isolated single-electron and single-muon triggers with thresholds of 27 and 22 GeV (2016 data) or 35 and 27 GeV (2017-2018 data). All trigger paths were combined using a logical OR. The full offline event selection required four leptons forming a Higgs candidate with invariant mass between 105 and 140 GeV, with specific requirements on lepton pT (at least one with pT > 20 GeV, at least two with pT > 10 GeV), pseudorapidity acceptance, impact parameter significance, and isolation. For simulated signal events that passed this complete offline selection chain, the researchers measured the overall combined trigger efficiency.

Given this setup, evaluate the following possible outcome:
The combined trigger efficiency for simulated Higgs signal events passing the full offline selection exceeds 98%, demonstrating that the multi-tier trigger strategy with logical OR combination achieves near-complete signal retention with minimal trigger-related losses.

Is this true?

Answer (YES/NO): YES